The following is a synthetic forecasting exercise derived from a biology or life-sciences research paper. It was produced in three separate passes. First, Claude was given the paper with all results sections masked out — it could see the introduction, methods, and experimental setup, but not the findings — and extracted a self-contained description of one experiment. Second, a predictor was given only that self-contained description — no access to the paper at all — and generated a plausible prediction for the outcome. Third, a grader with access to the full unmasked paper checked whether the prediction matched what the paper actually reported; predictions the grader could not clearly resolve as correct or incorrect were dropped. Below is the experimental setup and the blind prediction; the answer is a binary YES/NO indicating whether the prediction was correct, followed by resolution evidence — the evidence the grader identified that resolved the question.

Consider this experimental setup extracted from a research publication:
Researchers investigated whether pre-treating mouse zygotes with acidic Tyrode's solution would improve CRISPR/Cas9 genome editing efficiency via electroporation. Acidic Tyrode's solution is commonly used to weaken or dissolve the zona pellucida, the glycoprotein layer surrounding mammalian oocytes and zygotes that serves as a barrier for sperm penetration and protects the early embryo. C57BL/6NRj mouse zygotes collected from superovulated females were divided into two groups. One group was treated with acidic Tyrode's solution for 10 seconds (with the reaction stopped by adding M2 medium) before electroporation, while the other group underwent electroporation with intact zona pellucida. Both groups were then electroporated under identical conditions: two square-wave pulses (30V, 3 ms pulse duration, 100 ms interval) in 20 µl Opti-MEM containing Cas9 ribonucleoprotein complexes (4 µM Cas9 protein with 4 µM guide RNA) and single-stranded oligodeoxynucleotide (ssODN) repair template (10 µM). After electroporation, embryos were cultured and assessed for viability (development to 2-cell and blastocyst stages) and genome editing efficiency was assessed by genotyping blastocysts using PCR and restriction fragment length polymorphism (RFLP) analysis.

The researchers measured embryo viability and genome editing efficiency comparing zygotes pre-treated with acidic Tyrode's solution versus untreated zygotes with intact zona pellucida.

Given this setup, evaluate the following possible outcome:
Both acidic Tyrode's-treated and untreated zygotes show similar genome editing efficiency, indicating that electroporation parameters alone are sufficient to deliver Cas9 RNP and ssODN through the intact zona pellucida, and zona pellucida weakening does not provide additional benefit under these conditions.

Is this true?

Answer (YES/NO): YES